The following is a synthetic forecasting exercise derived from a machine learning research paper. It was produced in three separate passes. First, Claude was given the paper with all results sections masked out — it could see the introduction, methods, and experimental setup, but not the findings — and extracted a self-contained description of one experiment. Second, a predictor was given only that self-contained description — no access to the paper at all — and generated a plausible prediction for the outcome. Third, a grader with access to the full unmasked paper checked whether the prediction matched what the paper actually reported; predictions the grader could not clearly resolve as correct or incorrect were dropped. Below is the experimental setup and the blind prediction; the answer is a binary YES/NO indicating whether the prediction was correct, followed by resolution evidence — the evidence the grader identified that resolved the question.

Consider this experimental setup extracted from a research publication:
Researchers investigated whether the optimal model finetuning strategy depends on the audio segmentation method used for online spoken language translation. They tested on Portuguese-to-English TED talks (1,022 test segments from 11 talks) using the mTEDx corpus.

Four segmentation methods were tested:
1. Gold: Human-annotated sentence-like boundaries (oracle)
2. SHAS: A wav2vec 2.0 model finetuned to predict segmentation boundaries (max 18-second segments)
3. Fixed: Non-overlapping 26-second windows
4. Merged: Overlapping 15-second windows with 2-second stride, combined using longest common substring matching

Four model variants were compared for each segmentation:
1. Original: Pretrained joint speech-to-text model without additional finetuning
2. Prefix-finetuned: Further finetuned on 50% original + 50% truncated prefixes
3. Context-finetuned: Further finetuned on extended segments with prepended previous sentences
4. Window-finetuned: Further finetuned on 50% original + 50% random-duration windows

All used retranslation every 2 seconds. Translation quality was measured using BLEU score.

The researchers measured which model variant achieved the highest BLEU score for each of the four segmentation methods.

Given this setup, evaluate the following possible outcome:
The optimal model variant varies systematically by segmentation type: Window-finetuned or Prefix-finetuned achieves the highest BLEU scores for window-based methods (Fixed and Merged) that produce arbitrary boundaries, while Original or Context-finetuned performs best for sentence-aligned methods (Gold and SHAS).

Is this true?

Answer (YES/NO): NO